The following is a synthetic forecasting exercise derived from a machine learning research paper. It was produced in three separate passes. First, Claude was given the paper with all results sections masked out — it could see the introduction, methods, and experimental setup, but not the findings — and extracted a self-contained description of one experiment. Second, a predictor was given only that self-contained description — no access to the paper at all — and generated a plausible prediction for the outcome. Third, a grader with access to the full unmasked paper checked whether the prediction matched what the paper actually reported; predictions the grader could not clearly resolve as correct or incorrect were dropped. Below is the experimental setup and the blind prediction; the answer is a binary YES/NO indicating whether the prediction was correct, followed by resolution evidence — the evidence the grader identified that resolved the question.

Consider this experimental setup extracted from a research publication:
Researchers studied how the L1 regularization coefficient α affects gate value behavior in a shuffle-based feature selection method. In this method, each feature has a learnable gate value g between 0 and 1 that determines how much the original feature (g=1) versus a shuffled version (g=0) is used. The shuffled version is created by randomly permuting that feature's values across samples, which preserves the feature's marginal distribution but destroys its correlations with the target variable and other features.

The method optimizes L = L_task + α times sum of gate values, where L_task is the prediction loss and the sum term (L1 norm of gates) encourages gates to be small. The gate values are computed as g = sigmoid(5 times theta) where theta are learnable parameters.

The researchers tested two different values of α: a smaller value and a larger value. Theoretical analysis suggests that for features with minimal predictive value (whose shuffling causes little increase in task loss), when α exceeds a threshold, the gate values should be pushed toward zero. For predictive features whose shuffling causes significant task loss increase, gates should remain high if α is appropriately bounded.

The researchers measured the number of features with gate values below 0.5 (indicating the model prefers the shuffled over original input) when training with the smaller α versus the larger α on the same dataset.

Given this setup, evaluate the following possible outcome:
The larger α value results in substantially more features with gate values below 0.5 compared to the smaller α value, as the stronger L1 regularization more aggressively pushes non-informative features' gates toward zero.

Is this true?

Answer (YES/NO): YES